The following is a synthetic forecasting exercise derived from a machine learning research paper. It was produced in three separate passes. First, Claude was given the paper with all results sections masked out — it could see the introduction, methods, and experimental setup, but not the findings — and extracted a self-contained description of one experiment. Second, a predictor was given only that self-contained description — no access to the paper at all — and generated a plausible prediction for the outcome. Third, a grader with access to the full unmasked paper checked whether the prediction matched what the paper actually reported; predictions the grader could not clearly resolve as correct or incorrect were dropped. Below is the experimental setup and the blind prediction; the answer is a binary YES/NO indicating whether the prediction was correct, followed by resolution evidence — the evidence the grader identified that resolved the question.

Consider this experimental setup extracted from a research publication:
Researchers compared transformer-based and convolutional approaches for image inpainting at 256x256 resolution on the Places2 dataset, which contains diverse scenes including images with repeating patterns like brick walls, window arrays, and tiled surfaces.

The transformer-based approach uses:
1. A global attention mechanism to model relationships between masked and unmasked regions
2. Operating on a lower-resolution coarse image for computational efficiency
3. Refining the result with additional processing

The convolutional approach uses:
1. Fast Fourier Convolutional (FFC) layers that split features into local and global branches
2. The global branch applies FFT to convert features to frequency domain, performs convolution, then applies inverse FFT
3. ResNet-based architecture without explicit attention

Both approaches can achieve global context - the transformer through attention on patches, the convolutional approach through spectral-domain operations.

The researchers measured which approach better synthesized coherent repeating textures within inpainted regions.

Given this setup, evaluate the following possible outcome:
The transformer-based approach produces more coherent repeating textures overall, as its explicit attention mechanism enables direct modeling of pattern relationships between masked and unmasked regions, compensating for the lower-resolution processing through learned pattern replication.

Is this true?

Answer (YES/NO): NO